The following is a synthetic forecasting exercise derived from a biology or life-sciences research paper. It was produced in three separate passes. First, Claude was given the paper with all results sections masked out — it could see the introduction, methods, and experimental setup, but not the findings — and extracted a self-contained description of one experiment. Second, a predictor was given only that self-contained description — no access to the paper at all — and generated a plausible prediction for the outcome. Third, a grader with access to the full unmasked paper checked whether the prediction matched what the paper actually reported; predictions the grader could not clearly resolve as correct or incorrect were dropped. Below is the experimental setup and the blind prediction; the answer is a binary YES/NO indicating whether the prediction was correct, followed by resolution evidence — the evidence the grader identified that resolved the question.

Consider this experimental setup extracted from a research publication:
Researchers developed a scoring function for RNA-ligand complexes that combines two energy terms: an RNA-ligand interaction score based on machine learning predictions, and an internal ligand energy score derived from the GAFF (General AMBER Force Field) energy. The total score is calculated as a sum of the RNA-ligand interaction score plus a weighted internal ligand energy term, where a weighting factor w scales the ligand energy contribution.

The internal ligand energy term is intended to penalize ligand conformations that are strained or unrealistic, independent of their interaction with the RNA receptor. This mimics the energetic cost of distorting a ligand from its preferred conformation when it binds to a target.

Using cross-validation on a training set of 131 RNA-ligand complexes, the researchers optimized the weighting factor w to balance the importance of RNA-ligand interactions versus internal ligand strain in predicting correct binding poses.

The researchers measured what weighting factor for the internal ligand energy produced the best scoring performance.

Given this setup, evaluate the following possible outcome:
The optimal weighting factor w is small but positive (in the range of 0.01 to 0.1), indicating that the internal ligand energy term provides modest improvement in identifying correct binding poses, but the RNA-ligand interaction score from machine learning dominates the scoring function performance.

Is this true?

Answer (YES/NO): YES